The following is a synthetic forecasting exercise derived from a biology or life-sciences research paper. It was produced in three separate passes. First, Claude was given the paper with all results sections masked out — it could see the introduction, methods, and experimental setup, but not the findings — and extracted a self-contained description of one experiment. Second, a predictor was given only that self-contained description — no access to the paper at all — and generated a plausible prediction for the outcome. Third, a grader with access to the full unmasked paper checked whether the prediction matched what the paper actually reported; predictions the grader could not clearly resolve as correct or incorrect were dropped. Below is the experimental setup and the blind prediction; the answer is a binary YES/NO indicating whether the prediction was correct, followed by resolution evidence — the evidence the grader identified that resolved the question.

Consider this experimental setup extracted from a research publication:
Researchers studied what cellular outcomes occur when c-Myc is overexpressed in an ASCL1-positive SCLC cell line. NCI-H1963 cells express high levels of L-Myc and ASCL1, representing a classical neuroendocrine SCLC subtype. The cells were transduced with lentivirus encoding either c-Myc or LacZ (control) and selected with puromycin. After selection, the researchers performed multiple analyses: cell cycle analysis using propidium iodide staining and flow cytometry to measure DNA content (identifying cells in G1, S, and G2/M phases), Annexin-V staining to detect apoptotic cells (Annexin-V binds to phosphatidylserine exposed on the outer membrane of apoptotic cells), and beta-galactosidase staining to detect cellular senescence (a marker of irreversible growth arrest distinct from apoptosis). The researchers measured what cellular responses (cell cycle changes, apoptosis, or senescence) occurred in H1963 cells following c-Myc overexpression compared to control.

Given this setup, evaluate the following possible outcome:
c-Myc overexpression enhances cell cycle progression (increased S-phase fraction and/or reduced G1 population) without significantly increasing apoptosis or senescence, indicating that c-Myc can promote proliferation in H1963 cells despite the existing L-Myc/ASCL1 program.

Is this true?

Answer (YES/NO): NO